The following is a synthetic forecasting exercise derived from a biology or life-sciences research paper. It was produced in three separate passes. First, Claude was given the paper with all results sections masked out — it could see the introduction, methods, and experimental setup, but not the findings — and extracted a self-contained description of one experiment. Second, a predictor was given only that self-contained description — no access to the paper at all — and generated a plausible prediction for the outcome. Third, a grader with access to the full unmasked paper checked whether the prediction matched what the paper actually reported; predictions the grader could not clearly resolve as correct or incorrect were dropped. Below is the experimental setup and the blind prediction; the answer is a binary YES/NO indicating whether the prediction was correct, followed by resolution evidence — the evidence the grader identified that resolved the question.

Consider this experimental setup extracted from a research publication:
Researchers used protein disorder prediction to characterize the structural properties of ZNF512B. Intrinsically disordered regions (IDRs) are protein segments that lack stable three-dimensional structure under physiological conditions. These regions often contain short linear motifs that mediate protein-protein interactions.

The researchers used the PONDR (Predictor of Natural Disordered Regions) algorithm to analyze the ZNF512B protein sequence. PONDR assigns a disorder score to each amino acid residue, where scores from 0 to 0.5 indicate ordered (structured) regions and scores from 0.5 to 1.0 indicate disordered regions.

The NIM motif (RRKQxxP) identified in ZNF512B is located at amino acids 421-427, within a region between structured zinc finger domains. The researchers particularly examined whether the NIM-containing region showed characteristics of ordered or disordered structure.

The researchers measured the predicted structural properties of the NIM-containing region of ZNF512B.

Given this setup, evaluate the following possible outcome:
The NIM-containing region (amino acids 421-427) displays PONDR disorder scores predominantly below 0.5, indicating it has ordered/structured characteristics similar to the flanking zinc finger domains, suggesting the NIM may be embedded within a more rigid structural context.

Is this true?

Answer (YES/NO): NO